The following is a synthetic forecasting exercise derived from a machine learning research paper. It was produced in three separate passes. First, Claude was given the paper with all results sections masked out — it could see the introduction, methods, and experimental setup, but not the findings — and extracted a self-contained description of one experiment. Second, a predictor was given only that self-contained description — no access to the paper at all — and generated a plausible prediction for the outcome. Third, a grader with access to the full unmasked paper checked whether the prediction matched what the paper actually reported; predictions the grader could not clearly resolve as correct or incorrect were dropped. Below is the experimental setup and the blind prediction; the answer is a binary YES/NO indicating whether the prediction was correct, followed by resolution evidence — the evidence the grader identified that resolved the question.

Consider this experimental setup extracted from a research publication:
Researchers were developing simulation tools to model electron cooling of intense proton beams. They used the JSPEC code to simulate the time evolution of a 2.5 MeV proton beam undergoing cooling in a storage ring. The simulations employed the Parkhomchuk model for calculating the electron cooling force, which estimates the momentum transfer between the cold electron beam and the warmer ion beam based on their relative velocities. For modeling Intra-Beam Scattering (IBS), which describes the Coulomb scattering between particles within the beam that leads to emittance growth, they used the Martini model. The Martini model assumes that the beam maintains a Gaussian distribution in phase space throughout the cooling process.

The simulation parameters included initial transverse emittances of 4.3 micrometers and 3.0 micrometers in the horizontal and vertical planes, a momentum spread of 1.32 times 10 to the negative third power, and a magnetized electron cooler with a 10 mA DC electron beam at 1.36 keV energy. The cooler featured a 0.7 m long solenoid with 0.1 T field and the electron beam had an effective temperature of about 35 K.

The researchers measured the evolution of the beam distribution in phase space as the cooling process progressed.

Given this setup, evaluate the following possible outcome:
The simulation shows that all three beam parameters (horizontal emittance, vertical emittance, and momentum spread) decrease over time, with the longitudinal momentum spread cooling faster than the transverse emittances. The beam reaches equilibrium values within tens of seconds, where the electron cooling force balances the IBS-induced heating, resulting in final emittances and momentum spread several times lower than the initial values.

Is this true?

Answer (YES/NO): NO